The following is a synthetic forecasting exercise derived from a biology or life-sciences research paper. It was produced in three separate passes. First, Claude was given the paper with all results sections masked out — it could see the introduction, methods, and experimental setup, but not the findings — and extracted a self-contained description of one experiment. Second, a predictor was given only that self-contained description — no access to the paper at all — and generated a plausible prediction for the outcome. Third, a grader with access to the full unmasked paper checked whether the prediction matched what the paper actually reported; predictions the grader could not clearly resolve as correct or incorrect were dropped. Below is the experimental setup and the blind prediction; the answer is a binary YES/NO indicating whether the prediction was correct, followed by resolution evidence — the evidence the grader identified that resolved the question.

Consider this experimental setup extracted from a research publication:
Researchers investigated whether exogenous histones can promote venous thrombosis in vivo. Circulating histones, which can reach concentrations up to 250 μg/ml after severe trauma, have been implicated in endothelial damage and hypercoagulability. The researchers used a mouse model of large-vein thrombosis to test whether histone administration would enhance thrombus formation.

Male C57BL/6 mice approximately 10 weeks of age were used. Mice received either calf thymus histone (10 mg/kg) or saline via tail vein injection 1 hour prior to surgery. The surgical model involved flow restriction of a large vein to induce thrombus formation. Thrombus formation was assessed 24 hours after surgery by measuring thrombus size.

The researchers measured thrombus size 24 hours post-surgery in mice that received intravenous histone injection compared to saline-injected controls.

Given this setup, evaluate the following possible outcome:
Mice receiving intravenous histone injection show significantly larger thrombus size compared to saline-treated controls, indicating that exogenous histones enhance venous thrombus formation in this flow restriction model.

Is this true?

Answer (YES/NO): YES